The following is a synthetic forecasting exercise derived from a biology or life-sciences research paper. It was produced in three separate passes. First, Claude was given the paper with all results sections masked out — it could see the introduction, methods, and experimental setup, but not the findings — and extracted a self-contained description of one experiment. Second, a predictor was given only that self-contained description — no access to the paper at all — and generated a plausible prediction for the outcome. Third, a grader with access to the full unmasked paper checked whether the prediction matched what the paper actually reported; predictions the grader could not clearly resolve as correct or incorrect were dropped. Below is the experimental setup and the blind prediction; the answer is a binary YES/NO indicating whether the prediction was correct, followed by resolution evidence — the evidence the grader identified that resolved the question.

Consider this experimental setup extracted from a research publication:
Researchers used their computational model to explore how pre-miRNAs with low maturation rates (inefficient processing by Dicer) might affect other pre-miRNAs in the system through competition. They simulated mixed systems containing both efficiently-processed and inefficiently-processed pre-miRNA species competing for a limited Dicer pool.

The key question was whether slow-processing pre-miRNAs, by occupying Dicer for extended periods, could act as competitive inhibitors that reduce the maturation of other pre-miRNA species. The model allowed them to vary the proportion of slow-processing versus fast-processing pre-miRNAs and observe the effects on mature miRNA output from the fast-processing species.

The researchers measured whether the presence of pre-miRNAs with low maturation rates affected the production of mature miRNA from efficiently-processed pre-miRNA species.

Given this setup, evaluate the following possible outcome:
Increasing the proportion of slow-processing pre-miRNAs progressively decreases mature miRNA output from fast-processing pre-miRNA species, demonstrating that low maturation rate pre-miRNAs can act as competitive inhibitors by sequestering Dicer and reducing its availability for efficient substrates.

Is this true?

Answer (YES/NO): YES